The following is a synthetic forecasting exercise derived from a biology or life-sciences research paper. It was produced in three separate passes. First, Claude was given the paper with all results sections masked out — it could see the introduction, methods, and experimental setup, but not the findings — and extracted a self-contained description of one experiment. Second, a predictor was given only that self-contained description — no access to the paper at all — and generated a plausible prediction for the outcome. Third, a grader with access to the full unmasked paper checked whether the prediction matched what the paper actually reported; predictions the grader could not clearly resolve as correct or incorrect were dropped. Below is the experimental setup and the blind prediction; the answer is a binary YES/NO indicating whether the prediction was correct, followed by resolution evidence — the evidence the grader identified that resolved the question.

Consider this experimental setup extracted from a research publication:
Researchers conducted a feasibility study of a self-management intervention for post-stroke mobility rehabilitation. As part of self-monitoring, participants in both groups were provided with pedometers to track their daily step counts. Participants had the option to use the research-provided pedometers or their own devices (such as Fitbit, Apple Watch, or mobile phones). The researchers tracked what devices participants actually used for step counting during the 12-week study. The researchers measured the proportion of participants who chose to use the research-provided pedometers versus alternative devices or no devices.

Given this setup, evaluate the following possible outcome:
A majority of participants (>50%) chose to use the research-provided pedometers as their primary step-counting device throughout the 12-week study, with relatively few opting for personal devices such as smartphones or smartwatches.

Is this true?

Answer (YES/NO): NO